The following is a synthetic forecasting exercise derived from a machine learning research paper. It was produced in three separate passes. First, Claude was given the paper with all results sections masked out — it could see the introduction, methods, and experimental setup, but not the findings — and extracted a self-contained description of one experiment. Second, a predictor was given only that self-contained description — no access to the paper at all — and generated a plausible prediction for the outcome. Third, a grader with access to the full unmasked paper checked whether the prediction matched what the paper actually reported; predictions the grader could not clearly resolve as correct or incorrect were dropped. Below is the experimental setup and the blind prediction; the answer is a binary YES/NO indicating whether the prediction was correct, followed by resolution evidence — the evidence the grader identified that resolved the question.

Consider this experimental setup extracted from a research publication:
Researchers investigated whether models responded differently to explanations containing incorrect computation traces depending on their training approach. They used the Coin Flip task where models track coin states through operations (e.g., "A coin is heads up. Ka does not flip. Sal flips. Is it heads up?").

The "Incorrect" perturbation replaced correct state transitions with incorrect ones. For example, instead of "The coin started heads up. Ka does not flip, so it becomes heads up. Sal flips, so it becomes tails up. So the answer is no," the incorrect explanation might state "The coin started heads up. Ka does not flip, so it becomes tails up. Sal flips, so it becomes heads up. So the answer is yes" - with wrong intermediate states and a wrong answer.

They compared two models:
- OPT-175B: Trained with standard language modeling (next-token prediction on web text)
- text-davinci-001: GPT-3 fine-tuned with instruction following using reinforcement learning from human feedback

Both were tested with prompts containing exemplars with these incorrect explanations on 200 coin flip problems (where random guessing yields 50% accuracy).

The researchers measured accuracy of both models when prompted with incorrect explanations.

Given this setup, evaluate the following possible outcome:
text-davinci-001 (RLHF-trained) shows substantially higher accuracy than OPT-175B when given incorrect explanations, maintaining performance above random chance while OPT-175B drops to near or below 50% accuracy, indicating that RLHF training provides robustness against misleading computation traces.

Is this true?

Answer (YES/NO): NO